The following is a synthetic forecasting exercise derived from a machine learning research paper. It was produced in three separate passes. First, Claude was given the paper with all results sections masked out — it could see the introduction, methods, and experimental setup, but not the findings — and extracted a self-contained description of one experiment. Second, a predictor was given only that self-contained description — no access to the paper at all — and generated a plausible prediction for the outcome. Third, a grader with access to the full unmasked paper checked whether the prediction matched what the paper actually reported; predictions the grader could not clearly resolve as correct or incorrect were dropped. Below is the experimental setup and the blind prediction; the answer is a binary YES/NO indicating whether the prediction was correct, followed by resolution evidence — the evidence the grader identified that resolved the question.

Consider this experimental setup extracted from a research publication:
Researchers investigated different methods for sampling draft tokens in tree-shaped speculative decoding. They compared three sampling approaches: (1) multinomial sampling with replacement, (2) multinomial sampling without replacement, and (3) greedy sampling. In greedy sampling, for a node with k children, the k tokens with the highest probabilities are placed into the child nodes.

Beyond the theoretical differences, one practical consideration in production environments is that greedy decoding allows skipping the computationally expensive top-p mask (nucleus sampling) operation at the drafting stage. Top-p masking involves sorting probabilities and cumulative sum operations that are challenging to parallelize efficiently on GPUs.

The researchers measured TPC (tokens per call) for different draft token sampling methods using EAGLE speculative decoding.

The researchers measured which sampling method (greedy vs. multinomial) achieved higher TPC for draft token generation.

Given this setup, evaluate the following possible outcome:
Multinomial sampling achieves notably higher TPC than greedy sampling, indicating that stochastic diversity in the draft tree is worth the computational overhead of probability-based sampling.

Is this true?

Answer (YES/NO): NO